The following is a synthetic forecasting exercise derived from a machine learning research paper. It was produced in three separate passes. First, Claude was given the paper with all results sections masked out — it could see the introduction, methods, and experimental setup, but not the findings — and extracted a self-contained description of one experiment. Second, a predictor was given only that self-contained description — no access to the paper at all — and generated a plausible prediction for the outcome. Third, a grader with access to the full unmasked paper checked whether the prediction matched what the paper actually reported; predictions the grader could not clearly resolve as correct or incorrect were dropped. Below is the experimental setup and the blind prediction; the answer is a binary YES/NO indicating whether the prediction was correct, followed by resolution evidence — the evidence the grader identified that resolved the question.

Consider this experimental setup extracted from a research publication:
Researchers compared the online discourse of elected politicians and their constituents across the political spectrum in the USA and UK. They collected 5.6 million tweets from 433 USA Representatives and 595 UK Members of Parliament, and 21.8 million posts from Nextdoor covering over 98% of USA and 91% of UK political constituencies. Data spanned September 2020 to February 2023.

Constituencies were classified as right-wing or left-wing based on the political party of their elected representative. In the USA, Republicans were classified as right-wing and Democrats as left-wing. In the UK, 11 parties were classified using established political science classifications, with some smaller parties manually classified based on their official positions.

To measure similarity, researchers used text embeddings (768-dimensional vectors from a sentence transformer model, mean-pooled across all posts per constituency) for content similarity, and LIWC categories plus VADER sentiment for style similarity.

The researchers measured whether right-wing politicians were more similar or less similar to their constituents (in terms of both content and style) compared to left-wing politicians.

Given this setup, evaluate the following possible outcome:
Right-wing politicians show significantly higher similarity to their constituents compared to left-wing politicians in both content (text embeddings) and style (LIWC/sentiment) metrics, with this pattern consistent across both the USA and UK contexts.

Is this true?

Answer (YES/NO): NO